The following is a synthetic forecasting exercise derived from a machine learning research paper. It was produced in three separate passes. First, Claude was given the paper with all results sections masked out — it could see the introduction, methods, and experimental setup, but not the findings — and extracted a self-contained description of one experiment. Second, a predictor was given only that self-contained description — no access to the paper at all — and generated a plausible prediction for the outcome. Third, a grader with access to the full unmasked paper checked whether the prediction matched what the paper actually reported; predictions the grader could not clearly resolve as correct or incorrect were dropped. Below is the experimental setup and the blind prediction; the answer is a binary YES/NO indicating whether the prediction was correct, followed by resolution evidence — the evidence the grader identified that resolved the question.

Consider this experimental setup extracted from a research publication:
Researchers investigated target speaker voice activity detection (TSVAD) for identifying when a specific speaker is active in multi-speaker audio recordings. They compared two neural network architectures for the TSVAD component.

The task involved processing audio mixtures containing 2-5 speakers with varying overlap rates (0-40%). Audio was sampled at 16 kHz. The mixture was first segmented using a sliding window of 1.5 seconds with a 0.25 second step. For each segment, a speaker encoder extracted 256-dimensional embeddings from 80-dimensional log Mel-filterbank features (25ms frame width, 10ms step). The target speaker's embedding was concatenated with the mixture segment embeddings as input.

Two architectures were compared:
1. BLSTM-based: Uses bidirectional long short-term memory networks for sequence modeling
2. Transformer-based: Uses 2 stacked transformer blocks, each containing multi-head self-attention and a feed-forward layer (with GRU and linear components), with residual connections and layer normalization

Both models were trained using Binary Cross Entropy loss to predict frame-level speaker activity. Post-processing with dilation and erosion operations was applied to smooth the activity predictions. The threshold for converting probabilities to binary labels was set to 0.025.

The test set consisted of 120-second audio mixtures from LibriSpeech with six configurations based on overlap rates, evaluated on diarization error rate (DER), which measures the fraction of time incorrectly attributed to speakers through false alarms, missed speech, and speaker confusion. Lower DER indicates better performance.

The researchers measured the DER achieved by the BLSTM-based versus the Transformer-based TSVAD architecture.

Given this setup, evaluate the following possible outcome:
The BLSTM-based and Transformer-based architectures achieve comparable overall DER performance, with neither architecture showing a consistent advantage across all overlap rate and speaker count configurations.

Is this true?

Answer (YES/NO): NO